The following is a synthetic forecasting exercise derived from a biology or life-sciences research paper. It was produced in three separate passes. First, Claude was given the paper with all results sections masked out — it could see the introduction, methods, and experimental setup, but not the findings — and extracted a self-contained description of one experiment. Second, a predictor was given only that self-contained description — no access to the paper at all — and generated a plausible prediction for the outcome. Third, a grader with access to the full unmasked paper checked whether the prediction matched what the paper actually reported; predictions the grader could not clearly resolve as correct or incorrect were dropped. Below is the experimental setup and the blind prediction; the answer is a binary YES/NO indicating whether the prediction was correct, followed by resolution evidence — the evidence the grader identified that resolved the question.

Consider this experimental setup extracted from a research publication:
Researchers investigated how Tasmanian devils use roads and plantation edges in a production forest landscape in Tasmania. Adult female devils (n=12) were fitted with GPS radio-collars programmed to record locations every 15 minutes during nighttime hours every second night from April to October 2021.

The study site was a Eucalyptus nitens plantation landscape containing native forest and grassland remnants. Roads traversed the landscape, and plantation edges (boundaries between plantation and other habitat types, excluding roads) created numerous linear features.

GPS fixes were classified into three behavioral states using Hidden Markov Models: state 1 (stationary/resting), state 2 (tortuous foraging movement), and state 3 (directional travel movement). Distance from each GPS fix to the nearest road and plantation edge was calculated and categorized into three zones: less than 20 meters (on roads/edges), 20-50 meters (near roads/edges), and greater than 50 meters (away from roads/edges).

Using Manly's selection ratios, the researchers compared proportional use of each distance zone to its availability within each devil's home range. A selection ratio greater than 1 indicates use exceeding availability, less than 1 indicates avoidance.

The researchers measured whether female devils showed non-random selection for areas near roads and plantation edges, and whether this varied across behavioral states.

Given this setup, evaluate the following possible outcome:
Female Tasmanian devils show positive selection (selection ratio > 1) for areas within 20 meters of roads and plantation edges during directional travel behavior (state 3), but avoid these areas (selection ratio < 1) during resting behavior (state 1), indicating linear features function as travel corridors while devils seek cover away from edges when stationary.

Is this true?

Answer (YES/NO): NO